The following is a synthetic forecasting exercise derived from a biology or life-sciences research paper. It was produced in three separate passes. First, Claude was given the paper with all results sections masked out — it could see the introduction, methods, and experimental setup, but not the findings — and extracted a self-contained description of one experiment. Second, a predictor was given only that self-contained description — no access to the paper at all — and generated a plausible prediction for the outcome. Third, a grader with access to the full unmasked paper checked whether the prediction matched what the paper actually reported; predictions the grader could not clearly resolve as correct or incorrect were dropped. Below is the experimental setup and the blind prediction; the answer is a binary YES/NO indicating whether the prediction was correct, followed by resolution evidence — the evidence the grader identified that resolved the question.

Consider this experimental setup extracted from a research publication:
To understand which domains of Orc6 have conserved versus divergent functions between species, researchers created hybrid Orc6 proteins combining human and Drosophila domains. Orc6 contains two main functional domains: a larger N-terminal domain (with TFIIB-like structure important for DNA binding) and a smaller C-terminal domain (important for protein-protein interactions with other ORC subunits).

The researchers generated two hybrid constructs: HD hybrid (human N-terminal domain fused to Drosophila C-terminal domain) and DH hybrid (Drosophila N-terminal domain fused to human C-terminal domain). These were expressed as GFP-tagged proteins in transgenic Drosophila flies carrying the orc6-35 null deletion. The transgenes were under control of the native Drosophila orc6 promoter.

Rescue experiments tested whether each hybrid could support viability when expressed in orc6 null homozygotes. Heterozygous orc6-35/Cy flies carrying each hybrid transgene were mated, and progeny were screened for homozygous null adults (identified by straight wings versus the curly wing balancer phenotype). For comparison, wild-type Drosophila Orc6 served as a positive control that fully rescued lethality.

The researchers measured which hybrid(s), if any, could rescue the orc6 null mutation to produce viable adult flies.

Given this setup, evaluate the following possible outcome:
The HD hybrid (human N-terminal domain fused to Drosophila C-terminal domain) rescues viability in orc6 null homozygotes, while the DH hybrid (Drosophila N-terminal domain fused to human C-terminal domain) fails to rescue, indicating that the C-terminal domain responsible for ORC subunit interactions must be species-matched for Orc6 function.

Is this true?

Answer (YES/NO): YES